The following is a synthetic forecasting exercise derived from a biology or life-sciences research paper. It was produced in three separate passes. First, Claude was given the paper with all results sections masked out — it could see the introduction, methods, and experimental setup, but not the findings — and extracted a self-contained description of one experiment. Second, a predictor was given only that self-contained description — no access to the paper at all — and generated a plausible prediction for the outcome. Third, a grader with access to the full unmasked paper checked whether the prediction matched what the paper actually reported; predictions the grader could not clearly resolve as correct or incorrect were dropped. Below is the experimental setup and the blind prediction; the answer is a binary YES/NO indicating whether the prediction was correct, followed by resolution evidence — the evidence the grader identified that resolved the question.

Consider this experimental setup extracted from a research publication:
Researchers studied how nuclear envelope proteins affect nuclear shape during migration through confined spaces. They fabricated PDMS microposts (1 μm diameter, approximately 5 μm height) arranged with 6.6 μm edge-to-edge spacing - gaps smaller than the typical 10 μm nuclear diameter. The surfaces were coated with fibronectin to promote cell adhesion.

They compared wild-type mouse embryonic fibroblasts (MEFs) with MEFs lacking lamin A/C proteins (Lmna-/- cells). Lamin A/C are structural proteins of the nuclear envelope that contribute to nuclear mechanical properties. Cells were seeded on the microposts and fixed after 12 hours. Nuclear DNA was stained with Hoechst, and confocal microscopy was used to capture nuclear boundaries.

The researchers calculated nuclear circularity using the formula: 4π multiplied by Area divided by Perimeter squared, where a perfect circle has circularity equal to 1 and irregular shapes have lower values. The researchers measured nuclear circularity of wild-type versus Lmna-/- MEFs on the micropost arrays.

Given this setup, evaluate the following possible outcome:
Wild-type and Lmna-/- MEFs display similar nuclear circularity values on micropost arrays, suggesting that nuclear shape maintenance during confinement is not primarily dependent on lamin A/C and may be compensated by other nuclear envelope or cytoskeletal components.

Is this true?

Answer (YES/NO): NO